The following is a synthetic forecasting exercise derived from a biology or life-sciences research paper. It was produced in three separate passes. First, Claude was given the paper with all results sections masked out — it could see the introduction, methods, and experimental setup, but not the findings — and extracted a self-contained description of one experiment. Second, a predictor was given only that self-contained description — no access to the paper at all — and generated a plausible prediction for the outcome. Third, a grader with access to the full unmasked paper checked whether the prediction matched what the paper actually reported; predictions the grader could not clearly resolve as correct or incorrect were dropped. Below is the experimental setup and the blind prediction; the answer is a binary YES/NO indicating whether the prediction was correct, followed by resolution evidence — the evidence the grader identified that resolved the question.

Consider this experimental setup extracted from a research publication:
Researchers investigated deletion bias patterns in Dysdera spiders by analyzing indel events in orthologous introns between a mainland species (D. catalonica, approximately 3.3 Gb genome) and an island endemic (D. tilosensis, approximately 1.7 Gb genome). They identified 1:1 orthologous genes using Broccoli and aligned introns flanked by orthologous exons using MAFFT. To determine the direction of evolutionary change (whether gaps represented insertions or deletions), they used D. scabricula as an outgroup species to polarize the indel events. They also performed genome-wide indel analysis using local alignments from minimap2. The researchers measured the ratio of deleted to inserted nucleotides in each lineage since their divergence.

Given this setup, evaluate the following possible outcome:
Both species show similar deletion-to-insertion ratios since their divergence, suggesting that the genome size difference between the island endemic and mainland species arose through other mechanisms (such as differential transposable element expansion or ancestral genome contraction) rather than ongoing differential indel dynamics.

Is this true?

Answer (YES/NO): NO